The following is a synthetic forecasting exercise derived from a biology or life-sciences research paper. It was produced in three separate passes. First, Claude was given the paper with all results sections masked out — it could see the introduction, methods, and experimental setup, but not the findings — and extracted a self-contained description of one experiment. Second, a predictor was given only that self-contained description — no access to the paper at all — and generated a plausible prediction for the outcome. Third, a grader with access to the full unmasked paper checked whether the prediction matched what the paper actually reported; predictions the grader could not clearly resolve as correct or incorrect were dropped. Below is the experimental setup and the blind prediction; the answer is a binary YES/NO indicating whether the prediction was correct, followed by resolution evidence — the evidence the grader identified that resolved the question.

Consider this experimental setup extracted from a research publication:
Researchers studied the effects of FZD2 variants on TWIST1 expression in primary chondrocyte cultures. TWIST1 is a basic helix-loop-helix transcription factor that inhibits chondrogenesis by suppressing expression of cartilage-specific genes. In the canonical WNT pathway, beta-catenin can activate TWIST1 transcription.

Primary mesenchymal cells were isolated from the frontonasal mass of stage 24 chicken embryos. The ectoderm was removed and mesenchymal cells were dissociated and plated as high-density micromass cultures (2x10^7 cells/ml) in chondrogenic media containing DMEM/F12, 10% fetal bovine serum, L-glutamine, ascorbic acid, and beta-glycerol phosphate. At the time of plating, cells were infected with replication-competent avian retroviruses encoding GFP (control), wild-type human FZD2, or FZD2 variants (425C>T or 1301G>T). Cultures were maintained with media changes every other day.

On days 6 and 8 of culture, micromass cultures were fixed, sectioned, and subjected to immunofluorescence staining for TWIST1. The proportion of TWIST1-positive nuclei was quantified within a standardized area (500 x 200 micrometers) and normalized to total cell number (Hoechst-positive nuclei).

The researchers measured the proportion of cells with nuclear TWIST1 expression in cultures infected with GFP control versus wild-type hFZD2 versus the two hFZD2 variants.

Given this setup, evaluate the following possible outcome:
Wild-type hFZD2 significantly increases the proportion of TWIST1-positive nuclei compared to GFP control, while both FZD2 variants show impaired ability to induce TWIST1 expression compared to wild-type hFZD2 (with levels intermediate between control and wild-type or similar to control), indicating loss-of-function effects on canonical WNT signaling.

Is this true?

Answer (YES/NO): NO